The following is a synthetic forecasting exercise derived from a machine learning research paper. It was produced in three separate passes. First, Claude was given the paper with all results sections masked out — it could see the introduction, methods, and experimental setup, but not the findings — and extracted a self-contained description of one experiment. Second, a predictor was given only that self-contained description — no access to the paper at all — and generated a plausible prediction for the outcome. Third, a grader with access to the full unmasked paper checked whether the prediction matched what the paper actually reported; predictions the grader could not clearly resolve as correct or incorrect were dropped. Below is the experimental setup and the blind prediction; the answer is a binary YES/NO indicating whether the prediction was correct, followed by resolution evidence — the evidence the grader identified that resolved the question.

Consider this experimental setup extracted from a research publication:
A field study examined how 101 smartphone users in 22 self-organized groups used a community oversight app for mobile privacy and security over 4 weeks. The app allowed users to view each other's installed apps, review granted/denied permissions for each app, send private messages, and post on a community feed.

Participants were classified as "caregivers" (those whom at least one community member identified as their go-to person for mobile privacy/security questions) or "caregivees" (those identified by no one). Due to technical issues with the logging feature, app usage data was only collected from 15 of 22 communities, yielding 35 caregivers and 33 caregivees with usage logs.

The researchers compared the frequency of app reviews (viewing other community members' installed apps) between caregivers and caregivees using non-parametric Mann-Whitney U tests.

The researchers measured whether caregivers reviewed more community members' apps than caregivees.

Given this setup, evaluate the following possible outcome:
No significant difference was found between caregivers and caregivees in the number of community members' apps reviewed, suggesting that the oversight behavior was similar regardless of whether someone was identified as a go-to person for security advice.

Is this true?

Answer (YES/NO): YES